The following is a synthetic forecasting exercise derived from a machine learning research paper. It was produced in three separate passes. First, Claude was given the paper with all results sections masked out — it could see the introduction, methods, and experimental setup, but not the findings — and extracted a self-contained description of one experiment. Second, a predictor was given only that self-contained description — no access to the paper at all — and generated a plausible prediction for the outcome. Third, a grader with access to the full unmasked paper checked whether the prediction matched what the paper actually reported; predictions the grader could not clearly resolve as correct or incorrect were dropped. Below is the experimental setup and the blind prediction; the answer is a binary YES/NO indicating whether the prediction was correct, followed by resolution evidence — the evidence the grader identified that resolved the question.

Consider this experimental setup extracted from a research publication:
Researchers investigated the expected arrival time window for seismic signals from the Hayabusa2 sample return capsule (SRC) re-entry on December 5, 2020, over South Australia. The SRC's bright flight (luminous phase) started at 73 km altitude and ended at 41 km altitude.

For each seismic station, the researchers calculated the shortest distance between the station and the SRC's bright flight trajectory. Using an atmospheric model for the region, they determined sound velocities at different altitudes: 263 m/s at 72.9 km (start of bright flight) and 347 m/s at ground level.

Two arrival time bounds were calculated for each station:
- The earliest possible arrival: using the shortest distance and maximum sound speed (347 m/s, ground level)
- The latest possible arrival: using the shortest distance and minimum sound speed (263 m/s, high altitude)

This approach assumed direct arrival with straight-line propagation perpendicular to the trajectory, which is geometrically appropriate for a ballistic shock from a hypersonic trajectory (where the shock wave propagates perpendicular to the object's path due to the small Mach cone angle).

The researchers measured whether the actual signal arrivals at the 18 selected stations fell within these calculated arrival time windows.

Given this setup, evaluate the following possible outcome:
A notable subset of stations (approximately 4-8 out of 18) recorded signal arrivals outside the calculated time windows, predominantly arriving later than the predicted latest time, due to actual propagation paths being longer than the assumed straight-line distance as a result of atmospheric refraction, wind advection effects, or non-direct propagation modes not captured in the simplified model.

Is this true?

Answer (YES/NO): NO